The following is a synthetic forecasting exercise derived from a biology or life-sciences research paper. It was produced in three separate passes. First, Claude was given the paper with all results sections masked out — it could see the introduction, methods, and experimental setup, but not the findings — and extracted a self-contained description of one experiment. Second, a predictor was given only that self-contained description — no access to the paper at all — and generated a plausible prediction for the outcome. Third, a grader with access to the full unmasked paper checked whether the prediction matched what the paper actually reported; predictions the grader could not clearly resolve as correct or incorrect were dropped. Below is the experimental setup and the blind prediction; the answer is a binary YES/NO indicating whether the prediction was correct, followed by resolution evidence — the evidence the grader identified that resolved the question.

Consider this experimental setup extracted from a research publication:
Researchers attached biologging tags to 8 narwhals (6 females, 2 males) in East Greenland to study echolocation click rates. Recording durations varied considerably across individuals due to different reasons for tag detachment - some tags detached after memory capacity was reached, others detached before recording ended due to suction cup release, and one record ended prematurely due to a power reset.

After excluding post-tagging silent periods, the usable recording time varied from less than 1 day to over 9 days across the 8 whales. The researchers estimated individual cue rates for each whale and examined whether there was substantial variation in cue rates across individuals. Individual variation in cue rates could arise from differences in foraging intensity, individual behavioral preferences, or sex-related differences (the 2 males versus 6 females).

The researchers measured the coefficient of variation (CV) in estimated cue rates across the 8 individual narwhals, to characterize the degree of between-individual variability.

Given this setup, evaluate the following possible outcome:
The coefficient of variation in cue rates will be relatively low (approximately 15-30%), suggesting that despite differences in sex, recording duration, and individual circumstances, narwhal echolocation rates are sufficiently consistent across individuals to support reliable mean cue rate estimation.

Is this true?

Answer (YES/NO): NO